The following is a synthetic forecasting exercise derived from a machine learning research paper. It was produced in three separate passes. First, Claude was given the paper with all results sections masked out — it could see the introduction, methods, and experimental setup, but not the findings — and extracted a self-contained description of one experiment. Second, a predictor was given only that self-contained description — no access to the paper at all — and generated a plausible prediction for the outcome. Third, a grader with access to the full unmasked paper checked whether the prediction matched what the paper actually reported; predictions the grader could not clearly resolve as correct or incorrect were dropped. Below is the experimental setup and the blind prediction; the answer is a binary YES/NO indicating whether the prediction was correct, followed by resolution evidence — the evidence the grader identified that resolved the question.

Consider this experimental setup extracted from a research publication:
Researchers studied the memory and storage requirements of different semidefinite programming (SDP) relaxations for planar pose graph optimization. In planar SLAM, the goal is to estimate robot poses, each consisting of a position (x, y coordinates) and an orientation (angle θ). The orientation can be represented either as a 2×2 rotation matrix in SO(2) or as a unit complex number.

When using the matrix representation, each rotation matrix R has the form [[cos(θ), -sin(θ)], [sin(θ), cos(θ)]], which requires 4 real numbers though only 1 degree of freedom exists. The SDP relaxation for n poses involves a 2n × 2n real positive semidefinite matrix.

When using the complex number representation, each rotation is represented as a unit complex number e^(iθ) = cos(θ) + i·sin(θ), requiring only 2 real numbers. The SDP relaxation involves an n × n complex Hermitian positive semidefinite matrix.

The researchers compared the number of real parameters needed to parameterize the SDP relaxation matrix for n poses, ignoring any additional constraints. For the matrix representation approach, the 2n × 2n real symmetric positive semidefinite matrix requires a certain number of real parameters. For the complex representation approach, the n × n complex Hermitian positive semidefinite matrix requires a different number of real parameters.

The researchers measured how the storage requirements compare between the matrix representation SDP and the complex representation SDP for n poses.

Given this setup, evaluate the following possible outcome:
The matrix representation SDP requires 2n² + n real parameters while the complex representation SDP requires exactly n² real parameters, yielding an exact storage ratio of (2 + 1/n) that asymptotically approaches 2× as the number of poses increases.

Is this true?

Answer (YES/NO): YES